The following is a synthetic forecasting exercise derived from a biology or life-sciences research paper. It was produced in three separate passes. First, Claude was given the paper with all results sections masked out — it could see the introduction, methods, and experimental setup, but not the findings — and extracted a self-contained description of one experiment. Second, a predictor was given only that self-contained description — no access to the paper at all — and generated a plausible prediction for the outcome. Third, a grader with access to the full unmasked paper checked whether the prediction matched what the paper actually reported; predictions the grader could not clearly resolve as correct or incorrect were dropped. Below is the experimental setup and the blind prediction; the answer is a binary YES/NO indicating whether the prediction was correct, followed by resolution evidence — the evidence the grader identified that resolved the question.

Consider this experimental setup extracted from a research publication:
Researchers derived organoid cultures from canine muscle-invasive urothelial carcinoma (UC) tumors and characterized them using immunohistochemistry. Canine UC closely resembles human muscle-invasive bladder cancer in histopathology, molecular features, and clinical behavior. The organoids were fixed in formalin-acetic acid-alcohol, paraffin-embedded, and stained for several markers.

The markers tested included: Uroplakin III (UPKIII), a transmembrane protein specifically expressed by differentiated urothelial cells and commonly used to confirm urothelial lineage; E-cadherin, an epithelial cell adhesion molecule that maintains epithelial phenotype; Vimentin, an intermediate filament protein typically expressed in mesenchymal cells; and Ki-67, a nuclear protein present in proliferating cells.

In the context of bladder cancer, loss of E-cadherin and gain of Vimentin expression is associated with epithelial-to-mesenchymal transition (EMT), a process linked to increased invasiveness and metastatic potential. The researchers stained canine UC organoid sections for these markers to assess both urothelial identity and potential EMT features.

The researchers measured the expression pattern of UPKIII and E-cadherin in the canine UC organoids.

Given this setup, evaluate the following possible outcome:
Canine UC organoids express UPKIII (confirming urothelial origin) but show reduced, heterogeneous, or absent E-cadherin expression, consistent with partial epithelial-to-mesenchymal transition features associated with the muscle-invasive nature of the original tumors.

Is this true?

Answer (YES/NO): NO